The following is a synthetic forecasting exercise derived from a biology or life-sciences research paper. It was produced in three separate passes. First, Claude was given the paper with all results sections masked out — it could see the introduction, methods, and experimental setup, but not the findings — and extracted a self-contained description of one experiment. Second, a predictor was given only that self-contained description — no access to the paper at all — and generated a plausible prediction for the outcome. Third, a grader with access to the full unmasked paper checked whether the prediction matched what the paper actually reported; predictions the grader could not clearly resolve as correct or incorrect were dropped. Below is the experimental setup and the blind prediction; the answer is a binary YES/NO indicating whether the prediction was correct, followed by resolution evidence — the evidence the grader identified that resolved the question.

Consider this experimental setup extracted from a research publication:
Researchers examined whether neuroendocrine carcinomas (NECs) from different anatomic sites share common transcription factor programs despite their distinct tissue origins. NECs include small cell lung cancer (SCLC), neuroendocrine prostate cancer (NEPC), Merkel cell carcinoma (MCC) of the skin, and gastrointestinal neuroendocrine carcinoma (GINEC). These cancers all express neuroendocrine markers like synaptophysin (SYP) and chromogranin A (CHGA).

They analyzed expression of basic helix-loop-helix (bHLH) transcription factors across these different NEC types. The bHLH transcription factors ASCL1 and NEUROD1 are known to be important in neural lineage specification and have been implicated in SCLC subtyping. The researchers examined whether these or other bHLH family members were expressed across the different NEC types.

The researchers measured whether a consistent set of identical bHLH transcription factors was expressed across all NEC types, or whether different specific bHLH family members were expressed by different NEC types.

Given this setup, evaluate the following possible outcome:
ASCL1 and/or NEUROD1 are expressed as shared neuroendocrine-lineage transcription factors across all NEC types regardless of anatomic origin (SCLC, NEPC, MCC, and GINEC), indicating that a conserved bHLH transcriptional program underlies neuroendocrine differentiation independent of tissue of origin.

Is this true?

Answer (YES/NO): NO